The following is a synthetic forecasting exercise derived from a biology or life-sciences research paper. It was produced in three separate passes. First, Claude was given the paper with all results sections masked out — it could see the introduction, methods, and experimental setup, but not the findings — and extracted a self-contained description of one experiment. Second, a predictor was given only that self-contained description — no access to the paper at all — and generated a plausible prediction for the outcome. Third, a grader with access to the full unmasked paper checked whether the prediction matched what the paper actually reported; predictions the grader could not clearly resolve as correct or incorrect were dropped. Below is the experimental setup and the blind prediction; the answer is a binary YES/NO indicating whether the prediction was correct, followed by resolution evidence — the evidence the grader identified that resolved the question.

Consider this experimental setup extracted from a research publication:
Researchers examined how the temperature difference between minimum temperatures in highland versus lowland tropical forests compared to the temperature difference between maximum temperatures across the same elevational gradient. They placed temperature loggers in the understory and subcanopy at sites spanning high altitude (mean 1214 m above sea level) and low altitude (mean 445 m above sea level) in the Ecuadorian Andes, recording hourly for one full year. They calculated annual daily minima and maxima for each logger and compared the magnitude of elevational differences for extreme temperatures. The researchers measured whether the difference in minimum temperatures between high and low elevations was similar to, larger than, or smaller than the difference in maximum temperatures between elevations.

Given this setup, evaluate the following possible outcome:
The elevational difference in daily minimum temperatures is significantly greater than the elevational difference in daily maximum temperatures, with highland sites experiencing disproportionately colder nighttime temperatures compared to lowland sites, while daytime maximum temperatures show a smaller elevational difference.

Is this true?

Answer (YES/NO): NO